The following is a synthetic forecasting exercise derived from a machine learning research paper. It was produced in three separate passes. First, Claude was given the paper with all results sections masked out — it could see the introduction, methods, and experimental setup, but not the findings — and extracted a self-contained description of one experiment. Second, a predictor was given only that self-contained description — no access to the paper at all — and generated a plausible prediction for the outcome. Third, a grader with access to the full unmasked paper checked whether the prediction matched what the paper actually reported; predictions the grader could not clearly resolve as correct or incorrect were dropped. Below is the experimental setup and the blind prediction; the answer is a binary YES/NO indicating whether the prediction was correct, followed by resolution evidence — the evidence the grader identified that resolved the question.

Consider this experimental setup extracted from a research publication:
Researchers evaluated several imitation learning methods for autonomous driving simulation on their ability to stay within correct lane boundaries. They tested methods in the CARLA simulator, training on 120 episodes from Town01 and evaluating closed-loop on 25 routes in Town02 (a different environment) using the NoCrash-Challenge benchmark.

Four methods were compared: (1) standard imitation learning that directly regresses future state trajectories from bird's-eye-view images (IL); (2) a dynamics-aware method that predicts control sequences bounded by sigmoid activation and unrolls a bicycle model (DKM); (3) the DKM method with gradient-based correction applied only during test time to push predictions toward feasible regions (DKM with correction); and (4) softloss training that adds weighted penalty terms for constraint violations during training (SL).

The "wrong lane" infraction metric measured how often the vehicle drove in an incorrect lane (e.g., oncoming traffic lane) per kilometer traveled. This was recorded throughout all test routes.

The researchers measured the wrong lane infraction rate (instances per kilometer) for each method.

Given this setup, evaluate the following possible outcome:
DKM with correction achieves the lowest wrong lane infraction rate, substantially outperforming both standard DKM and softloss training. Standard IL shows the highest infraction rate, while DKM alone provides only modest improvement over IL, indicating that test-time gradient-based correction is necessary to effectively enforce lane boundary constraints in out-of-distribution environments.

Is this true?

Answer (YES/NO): NO